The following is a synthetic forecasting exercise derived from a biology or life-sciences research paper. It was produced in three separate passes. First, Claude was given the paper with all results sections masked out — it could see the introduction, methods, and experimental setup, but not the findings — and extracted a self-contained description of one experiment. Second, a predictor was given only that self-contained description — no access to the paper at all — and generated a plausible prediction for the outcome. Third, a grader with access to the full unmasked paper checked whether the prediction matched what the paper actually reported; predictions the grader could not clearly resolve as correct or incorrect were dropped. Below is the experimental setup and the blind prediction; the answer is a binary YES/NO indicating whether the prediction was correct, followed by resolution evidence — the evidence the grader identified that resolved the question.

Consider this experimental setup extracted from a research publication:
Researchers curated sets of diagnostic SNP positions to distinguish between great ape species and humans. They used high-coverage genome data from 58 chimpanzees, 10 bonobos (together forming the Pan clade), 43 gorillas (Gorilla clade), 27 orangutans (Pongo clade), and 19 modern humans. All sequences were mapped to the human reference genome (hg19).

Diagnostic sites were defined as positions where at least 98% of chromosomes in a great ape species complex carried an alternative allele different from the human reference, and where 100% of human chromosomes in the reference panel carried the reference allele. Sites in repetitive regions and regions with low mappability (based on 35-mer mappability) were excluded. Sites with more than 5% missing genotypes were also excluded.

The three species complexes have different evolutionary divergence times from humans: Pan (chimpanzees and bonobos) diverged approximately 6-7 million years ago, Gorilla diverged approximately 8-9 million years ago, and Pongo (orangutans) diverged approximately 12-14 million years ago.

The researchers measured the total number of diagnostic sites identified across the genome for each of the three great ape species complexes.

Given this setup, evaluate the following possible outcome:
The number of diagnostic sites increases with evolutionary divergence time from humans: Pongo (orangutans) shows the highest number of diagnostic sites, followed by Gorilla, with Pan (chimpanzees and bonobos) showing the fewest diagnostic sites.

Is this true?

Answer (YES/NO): YES